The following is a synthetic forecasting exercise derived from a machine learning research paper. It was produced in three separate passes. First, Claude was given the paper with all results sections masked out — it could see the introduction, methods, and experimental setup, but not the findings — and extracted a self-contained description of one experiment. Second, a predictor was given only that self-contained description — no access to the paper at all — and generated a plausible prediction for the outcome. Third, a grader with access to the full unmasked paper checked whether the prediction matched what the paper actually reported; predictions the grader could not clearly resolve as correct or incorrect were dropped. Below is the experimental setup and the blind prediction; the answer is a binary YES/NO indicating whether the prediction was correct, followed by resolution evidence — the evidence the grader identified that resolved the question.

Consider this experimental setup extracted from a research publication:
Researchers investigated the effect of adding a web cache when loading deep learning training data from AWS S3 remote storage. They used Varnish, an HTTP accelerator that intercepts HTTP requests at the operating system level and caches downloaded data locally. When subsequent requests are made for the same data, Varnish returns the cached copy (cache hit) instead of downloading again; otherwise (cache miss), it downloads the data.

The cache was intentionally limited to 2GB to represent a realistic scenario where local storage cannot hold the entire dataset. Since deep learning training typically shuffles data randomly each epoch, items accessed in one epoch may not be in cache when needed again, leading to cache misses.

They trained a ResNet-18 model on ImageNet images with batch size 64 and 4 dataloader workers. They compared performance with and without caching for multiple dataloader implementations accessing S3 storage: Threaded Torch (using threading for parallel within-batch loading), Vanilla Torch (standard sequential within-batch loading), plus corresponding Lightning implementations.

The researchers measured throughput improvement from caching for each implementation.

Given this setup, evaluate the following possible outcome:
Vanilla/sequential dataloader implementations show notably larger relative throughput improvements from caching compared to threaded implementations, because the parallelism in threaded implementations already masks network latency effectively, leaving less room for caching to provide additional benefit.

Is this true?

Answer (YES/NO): NO